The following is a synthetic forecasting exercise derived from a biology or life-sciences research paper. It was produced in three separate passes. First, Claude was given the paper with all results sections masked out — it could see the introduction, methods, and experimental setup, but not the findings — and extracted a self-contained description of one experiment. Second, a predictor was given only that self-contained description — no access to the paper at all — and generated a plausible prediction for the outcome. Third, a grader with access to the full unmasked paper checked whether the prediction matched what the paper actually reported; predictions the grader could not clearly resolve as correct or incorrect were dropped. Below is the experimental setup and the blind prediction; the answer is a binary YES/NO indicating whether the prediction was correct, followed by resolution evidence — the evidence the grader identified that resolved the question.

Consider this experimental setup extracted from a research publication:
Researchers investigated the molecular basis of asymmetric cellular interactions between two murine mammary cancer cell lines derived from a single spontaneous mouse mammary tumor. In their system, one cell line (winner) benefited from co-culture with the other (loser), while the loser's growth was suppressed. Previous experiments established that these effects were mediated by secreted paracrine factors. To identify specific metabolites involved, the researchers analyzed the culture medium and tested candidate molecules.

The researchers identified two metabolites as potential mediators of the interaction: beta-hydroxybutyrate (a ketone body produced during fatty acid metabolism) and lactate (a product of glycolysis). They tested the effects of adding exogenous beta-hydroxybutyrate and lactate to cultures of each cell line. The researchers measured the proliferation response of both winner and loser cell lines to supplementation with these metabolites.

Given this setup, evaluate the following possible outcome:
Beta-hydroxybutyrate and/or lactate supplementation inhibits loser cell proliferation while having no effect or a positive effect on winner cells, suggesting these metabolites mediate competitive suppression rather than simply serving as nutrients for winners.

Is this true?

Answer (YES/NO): YES